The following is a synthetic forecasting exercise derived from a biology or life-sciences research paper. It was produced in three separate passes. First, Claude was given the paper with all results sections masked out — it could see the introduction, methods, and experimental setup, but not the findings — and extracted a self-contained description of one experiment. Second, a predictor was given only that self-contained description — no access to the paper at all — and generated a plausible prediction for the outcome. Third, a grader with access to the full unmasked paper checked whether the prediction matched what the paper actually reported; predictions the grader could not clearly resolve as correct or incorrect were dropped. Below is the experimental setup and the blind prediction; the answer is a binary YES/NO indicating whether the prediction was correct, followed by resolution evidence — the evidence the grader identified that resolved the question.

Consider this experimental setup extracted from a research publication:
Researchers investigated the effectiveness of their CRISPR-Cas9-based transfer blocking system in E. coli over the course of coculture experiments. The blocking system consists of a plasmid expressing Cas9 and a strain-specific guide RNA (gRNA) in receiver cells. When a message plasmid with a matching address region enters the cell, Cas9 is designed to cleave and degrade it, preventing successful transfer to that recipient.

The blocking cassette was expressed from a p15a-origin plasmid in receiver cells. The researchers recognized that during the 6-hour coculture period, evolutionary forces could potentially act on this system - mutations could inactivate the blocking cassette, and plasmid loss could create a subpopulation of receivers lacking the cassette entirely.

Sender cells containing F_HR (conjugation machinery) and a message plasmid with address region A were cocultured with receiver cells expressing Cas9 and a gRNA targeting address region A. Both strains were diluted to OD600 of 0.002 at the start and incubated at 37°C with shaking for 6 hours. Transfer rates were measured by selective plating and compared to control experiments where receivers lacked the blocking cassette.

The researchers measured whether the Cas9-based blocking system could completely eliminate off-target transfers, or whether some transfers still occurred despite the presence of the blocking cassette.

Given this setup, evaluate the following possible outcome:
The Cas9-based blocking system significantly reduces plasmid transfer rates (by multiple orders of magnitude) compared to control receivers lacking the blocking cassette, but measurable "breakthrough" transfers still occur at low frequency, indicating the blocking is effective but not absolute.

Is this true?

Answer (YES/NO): YES